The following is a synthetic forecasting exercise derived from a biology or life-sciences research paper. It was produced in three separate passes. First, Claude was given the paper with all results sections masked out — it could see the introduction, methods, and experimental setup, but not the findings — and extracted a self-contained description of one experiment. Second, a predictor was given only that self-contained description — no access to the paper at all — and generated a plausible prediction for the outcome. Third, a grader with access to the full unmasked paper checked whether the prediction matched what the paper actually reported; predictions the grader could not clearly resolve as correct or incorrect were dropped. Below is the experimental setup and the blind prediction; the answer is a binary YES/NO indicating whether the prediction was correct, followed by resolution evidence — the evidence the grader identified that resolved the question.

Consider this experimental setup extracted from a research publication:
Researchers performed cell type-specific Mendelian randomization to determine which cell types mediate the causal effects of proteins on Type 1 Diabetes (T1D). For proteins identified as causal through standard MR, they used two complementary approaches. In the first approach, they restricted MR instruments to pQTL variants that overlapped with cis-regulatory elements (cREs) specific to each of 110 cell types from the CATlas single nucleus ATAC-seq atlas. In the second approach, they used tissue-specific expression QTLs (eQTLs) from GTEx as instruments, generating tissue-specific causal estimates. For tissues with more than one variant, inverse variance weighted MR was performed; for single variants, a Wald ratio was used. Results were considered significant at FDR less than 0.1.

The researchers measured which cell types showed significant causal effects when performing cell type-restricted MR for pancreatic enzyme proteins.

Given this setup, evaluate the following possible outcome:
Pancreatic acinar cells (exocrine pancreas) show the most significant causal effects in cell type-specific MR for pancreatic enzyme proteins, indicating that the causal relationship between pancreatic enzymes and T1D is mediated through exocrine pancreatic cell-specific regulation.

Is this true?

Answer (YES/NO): YES